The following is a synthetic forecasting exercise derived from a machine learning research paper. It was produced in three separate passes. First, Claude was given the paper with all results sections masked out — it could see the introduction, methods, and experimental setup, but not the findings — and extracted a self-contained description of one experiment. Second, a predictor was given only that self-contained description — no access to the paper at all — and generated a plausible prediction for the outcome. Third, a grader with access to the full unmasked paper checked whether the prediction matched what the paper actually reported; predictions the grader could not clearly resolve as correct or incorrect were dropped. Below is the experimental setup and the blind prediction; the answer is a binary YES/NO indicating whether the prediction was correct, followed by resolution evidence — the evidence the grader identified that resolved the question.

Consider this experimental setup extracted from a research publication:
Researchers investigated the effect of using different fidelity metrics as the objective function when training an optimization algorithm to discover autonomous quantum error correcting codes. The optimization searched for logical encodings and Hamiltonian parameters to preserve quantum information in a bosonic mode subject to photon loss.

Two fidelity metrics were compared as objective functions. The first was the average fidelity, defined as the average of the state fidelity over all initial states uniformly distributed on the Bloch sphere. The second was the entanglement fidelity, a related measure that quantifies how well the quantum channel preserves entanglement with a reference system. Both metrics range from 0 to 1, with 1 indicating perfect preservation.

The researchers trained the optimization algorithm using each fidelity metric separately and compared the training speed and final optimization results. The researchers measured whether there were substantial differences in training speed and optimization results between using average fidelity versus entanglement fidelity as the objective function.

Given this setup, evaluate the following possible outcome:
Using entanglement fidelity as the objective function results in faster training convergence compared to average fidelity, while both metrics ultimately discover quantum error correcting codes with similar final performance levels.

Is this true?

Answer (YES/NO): NO